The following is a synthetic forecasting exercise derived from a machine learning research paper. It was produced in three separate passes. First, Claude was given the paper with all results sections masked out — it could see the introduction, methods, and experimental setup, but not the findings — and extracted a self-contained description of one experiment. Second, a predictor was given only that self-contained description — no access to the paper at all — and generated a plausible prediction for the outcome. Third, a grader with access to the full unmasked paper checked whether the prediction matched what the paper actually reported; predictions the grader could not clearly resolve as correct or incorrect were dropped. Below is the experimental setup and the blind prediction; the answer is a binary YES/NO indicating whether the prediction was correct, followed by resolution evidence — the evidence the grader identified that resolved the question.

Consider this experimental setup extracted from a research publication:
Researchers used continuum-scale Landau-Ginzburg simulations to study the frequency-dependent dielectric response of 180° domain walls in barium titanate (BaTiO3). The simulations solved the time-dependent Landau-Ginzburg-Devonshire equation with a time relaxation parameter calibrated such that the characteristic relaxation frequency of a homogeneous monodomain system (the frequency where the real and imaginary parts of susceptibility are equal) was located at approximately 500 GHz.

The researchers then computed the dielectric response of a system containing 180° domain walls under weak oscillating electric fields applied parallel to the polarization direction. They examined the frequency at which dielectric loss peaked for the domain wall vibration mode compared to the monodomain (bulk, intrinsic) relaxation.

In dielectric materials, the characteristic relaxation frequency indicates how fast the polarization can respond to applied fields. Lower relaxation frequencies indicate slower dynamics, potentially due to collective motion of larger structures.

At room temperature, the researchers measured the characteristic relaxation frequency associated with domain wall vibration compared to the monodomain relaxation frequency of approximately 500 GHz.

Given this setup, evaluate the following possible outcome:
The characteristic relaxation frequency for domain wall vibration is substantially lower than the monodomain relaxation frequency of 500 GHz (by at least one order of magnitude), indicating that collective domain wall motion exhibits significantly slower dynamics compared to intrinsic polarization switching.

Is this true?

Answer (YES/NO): YES